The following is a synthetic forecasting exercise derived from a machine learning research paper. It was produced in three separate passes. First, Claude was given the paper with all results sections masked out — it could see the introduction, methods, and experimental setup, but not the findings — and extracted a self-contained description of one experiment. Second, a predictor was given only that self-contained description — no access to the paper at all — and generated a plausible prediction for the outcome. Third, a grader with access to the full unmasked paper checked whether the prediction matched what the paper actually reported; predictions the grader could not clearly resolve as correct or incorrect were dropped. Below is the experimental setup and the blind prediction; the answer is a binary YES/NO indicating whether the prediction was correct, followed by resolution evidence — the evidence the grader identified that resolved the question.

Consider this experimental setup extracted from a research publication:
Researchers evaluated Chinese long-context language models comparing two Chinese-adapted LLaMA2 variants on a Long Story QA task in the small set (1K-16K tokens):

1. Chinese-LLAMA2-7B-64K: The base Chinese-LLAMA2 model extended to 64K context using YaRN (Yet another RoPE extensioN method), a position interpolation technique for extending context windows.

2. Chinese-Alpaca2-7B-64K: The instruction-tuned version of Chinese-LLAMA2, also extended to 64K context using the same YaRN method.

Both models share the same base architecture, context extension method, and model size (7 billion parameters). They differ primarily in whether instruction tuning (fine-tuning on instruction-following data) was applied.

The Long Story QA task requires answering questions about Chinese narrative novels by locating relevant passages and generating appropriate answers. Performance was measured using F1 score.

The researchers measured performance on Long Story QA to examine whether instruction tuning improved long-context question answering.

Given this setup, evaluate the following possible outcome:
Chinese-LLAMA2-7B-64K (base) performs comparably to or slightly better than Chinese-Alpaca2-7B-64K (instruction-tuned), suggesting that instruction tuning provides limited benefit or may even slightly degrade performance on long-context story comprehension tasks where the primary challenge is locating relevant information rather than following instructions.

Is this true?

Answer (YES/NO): NO